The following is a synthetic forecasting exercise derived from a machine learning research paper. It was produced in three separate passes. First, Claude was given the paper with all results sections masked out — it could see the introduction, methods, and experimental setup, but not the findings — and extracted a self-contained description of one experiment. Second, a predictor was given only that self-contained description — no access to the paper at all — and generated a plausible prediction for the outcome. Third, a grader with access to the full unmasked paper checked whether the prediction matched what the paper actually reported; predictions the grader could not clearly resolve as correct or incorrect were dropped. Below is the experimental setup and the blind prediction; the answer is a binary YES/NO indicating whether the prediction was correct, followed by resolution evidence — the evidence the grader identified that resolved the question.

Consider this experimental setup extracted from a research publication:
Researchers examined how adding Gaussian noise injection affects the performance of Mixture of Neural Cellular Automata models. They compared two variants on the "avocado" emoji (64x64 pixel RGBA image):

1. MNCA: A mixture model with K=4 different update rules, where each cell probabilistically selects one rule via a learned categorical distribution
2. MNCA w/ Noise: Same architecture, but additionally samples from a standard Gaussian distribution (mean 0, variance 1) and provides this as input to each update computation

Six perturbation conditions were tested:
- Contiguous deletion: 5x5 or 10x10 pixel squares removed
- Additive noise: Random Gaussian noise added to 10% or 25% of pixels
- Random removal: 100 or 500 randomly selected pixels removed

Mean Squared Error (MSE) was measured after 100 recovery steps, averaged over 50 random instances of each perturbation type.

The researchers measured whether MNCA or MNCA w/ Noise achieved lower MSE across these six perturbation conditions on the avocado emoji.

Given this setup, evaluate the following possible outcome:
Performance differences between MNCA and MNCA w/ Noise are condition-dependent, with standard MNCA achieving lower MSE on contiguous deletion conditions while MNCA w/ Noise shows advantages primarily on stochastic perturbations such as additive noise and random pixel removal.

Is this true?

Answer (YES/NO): NO